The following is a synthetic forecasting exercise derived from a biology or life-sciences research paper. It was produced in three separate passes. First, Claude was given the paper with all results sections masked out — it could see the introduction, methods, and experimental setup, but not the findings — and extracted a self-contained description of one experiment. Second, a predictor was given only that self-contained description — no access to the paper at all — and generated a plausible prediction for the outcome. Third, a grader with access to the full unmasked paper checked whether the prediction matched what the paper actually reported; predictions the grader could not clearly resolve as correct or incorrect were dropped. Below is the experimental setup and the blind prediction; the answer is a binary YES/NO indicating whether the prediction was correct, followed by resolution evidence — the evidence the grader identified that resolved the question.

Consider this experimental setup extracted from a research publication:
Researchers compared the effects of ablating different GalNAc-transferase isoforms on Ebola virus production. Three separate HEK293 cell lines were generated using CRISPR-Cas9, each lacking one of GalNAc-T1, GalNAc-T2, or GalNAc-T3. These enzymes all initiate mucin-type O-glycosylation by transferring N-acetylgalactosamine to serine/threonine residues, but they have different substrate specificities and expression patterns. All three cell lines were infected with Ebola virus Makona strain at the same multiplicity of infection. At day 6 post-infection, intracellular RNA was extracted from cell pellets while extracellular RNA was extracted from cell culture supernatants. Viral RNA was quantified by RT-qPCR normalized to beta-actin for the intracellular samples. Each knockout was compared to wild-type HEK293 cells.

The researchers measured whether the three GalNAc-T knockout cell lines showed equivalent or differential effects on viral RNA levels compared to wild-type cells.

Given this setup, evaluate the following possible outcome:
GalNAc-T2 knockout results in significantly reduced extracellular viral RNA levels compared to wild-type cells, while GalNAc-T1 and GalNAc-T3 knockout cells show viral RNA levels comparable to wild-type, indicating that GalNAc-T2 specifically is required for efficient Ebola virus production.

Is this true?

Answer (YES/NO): NO